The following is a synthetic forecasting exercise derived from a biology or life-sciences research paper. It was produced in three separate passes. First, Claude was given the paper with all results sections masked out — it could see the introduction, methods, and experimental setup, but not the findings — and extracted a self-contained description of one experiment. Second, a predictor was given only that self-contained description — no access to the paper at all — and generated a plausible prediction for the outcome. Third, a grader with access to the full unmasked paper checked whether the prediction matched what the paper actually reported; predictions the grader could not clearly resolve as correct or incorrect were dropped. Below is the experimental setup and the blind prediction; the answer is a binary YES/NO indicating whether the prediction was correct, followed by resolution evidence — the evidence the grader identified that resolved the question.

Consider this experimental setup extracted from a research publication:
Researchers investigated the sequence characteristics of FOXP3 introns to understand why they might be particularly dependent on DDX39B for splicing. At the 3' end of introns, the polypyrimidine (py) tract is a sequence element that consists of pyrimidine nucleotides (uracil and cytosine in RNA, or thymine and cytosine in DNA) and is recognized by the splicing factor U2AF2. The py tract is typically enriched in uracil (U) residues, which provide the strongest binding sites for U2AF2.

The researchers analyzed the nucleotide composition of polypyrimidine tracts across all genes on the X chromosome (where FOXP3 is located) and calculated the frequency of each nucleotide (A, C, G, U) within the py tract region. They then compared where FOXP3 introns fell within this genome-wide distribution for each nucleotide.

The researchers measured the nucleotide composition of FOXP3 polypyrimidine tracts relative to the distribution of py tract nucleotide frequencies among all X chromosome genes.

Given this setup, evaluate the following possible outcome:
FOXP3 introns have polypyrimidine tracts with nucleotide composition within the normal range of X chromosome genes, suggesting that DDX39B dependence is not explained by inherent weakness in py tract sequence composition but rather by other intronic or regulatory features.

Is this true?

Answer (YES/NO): NO